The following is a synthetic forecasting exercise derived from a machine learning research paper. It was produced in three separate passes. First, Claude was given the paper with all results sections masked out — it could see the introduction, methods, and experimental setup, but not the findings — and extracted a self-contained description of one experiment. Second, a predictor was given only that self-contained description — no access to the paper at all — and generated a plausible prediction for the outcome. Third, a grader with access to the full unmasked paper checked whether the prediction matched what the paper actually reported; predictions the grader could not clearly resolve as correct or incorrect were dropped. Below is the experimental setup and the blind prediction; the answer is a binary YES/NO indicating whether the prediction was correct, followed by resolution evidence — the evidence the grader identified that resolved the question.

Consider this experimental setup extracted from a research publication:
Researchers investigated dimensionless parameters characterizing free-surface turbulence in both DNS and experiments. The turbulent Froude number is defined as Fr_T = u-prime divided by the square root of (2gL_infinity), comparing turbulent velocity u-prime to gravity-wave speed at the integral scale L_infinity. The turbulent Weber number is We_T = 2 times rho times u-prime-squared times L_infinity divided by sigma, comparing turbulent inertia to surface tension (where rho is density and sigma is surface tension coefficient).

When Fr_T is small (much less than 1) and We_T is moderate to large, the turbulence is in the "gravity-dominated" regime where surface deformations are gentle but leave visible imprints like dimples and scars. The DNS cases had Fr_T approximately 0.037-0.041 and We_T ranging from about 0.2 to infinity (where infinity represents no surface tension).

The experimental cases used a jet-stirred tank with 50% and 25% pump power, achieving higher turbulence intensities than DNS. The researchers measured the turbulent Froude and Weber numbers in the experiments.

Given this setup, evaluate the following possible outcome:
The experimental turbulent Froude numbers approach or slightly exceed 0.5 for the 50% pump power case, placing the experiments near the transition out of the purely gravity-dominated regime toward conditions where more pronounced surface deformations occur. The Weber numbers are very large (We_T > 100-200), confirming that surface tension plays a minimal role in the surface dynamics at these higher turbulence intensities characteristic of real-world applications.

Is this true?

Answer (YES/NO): NO